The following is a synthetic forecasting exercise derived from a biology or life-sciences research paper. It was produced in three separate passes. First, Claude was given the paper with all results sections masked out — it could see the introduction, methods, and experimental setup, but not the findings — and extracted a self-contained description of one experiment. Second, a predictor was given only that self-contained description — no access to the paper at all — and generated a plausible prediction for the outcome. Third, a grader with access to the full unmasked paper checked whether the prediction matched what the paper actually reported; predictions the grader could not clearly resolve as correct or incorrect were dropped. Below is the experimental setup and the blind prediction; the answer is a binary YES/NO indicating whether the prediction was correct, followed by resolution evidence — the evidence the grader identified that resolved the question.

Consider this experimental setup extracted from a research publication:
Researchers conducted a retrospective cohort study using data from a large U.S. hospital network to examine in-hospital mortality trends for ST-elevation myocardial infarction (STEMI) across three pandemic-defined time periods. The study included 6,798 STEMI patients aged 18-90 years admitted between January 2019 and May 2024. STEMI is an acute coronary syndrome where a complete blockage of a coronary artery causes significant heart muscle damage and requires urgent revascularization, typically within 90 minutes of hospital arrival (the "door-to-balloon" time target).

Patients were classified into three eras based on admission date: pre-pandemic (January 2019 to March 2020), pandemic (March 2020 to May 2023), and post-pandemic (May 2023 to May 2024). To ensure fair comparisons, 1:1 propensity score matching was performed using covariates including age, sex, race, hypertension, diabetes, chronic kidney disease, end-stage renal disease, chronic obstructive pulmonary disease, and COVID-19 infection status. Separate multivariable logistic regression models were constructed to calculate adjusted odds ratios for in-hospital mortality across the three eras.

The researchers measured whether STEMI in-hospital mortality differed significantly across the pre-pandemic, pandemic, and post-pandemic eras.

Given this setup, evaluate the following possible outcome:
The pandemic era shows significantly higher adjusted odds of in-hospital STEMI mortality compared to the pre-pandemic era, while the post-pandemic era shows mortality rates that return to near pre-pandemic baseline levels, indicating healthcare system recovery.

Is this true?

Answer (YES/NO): NO